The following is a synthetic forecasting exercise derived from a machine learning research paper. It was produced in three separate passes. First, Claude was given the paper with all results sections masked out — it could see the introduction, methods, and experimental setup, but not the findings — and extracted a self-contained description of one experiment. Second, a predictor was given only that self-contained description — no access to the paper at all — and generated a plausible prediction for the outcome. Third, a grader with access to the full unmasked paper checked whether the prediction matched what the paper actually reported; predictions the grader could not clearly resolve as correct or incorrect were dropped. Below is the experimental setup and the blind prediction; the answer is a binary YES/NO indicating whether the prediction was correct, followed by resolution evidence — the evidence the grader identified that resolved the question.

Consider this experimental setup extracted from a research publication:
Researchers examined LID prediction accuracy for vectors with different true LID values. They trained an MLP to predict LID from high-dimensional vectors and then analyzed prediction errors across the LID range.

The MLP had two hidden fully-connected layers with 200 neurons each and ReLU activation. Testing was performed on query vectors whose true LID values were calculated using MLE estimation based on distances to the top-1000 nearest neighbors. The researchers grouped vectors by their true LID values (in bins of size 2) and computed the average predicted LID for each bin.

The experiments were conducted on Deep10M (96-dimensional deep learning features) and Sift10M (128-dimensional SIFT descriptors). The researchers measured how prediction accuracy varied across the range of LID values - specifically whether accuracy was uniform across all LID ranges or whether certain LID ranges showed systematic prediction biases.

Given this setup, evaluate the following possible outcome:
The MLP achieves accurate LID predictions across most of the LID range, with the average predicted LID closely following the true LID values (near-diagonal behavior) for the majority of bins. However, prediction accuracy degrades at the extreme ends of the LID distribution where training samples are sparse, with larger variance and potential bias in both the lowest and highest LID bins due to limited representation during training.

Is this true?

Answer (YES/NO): NO